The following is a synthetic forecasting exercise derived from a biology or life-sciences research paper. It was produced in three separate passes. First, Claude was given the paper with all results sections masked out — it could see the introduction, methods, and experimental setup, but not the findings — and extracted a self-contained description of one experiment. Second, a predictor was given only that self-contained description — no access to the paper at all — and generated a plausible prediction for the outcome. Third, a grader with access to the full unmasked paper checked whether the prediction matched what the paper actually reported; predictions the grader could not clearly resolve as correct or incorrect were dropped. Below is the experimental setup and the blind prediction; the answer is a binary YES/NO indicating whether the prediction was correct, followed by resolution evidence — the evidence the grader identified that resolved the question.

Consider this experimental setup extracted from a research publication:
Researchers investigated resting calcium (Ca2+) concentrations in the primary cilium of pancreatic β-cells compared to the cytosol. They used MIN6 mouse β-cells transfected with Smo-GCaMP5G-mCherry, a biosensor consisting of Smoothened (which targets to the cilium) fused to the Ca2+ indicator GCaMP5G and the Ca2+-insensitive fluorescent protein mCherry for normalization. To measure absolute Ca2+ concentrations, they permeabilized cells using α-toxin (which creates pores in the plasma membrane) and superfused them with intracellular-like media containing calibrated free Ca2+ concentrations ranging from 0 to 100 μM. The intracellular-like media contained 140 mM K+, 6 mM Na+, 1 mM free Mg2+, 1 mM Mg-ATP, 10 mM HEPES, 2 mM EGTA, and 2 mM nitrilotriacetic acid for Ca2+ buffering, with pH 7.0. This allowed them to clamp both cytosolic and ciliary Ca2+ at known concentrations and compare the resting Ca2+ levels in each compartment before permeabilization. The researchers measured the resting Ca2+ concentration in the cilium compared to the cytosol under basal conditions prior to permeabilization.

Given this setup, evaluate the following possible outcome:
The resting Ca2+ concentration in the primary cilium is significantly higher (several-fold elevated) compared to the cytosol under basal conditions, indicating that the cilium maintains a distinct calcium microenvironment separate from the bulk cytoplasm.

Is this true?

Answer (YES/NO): NO